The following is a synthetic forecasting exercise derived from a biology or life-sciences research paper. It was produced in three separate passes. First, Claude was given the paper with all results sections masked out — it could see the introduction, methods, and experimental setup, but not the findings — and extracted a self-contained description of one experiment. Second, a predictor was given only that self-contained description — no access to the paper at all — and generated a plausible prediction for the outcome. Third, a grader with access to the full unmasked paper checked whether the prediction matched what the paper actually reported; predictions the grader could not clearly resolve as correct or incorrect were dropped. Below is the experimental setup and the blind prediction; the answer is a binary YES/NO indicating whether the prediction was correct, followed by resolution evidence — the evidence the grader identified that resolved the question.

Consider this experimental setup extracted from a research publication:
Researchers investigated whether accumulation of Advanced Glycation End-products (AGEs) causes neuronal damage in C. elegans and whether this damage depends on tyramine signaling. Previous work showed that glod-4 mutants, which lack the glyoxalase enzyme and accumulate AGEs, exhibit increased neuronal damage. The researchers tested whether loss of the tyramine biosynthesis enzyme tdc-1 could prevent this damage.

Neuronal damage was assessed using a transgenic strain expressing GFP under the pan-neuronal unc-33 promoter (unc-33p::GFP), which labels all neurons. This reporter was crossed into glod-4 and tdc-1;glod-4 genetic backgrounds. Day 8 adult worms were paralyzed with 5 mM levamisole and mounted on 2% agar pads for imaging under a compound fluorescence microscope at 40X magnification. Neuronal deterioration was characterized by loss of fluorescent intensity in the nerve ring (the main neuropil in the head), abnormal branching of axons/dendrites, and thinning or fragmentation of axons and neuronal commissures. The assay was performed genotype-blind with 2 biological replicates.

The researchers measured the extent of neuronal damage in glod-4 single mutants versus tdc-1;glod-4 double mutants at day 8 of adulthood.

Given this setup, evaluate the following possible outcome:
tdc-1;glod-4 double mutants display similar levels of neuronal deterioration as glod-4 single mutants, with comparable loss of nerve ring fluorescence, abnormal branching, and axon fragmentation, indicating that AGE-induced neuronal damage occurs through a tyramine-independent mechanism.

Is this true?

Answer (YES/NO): NO